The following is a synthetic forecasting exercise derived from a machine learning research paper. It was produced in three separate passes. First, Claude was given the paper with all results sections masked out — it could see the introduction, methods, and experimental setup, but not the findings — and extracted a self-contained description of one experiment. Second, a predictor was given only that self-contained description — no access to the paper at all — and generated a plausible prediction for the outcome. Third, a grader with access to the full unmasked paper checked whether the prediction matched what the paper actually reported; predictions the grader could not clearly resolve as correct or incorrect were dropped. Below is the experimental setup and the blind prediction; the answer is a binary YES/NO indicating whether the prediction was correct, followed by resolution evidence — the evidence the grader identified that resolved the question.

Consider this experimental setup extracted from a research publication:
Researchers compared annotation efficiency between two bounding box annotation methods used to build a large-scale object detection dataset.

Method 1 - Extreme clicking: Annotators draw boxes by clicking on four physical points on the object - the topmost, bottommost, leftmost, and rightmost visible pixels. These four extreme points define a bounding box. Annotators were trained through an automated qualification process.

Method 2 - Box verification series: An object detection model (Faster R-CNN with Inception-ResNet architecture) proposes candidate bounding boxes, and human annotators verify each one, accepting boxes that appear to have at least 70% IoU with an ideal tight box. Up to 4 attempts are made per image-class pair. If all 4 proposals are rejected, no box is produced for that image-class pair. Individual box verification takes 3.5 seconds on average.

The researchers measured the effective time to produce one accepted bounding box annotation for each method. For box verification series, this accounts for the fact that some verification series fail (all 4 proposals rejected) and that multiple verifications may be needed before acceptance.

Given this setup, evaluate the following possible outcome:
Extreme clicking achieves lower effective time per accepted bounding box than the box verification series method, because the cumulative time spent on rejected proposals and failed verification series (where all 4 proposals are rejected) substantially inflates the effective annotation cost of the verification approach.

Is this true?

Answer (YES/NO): YES